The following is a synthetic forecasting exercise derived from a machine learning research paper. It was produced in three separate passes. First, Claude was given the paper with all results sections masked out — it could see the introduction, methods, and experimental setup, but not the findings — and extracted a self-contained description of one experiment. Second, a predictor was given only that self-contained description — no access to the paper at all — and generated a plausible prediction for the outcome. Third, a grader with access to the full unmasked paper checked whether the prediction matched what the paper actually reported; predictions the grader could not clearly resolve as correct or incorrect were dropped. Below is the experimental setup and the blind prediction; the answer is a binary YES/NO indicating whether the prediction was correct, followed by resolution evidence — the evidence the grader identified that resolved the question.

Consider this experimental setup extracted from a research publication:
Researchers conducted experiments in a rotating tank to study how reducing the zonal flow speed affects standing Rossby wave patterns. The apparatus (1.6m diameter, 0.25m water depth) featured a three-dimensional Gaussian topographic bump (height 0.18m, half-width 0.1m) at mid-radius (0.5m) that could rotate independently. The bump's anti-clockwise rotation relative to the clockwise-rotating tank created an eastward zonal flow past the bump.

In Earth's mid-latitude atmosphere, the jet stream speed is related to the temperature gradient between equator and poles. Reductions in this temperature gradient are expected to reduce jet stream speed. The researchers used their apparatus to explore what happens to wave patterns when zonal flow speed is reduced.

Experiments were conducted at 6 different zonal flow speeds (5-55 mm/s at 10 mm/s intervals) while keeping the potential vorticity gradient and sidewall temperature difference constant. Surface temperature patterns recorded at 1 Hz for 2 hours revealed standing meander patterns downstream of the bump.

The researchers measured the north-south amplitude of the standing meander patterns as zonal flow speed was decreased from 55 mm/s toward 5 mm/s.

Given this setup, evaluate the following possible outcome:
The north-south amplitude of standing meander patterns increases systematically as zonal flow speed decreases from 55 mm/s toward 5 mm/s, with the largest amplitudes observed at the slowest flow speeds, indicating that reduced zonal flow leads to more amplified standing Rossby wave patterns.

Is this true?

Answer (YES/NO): NO